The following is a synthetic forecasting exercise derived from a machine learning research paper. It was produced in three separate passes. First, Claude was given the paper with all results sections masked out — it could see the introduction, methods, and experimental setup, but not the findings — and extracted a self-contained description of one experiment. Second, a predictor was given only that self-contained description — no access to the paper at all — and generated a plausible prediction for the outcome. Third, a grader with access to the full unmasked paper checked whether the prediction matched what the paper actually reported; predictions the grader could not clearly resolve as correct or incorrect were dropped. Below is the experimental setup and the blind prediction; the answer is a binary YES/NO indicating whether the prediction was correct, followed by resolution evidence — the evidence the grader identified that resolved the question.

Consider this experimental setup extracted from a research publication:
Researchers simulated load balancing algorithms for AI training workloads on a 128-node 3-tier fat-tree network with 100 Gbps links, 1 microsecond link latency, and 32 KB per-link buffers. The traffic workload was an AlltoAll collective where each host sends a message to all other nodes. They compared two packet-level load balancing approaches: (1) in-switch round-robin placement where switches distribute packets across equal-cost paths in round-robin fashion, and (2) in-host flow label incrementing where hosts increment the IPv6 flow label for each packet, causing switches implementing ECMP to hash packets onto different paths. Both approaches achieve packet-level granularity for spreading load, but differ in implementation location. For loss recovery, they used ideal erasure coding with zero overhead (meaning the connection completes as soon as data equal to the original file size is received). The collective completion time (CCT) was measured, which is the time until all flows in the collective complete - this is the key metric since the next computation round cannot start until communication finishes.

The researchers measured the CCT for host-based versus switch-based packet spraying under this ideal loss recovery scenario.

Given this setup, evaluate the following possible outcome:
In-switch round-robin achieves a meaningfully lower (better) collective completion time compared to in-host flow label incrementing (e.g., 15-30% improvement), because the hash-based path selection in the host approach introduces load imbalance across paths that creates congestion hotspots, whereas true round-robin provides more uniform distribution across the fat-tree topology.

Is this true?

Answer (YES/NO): NO